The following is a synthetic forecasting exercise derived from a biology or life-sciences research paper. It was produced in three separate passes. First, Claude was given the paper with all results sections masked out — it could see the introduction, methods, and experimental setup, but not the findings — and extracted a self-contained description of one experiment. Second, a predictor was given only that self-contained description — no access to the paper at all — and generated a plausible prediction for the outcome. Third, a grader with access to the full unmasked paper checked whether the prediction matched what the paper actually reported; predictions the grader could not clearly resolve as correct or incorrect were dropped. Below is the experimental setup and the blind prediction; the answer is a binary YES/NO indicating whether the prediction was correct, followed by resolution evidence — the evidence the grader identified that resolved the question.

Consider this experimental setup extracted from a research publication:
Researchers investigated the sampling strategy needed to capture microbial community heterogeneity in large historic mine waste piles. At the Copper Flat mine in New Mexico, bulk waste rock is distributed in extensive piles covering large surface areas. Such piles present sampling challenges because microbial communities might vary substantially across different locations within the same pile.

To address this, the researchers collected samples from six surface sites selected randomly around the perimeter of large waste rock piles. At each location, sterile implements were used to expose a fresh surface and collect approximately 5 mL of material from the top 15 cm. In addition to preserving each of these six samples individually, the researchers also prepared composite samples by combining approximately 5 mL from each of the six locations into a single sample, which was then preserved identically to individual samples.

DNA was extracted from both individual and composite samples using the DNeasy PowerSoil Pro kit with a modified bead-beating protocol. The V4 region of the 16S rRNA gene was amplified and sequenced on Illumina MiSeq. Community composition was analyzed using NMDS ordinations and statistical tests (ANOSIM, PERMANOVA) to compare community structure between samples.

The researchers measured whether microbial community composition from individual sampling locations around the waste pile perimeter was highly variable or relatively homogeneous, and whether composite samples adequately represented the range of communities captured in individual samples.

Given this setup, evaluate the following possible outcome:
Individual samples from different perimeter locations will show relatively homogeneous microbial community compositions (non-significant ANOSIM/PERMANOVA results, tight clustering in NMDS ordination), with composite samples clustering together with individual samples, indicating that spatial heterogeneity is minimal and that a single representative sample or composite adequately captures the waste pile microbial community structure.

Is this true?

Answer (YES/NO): NO